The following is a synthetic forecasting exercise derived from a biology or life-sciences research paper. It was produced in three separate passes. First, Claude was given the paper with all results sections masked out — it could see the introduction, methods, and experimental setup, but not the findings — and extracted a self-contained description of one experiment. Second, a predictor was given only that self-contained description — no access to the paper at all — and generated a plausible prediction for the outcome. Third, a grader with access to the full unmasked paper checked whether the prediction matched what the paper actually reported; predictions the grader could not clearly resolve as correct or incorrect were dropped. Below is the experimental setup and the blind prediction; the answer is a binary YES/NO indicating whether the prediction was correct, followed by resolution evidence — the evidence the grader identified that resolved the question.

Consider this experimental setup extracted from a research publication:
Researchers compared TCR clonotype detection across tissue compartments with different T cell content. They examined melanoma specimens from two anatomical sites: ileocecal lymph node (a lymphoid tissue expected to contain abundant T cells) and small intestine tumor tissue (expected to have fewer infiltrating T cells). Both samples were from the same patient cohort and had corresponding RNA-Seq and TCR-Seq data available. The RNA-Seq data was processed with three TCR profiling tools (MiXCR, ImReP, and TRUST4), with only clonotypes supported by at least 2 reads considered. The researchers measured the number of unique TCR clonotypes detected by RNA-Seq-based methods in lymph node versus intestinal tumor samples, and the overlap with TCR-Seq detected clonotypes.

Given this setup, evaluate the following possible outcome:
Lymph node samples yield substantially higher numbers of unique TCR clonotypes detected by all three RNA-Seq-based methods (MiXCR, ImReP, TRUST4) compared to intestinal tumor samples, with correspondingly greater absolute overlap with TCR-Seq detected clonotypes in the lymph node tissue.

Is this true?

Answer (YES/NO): YES